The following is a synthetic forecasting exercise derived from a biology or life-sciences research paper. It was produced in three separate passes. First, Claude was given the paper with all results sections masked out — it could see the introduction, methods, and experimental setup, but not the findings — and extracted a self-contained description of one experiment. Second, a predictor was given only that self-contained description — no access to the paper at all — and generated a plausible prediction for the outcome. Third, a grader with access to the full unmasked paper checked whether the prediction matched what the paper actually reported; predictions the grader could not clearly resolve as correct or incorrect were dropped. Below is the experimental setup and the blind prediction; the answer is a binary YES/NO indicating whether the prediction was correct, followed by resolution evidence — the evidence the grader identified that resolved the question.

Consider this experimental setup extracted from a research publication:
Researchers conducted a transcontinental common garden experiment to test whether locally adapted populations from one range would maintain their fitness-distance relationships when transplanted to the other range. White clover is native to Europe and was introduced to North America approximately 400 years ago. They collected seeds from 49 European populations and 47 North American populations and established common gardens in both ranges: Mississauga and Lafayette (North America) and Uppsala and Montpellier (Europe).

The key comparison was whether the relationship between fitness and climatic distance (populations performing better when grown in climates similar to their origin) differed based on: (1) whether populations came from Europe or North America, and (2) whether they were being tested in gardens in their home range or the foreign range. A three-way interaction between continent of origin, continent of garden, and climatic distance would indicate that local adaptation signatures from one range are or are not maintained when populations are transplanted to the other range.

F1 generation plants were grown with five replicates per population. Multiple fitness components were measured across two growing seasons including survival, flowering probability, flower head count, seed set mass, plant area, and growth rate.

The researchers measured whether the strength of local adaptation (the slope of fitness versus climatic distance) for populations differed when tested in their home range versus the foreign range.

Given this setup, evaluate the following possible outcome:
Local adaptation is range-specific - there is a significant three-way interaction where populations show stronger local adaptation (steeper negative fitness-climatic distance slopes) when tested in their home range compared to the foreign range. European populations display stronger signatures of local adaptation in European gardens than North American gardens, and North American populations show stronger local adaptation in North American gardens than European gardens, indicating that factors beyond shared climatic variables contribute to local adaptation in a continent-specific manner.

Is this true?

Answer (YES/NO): YES